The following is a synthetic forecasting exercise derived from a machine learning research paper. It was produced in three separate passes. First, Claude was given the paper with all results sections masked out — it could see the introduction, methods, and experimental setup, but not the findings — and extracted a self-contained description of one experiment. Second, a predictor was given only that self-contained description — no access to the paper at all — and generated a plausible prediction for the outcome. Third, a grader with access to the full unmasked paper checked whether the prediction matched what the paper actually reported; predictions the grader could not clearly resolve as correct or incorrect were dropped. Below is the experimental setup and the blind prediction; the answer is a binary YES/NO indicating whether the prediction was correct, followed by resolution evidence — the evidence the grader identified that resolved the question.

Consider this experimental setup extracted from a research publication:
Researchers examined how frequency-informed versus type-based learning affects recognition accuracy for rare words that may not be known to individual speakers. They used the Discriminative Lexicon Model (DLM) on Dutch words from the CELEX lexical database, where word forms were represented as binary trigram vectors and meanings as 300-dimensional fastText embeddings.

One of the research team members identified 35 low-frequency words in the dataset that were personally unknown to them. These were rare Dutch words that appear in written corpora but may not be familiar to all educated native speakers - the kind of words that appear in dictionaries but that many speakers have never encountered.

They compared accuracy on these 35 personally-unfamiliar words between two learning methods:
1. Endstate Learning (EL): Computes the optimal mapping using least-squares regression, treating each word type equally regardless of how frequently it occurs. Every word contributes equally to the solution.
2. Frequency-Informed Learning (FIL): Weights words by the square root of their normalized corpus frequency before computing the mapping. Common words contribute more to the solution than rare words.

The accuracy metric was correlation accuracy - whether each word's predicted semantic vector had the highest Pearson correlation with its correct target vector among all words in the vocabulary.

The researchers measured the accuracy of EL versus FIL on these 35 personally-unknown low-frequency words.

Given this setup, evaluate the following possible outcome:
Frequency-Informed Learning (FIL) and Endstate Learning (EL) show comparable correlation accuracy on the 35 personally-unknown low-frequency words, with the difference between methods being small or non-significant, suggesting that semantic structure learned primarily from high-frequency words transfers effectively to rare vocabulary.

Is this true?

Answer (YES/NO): NO